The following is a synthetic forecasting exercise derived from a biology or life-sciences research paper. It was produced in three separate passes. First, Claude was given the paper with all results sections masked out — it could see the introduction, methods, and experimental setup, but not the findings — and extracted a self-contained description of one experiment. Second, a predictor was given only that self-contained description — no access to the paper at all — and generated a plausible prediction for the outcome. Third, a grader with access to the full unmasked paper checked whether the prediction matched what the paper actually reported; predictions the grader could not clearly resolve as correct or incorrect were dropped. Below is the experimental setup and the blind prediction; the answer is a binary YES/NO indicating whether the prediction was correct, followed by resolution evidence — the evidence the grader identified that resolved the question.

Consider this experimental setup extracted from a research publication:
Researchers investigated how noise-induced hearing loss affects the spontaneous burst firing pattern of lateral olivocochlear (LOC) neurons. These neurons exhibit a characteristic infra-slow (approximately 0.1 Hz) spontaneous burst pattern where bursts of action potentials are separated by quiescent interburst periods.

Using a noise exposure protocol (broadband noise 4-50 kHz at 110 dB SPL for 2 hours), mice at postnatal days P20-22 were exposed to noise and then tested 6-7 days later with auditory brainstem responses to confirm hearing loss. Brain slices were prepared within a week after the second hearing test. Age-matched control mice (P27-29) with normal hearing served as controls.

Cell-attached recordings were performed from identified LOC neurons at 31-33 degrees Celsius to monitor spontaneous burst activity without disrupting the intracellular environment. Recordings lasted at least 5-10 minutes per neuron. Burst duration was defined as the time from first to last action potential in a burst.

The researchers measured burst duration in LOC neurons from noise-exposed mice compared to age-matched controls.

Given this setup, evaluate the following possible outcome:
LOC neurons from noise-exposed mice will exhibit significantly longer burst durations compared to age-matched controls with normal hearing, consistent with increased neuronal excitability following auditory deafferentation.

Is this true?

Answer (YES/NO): YES